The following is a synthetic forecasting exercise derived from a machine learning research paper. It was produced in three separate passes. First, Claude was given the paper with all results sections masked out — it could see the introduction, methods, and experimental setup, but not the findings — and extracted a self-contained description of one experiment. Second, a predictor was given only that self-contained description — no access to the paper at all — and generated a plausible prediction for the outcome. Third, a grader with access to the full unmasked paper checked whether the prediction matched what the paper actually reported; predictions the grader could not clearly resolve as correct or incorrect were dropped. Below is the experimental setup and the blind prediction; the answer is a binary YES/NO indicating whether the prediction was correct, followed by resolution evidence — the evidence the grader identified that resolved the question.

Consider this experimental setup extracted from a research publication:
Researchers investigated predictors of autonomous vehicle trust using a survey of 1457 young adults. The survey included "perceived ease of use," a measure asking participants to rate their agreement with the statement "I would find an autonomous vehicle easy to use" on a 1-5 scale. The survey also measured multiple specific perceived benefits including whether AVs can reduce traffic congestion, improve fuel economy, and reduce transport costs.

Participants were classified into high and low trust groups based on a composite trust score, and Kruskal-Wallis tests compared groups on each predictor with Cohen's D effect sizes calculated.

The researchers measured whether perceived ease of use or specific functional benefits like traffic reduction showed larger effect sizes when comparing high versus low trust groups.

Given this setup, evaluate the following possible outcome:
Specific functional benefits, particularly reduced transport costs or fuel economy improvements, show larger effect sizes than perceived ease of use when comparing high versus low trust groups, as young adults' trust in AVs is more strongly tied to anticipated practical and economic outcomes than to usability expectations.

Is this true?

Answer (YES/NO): NO